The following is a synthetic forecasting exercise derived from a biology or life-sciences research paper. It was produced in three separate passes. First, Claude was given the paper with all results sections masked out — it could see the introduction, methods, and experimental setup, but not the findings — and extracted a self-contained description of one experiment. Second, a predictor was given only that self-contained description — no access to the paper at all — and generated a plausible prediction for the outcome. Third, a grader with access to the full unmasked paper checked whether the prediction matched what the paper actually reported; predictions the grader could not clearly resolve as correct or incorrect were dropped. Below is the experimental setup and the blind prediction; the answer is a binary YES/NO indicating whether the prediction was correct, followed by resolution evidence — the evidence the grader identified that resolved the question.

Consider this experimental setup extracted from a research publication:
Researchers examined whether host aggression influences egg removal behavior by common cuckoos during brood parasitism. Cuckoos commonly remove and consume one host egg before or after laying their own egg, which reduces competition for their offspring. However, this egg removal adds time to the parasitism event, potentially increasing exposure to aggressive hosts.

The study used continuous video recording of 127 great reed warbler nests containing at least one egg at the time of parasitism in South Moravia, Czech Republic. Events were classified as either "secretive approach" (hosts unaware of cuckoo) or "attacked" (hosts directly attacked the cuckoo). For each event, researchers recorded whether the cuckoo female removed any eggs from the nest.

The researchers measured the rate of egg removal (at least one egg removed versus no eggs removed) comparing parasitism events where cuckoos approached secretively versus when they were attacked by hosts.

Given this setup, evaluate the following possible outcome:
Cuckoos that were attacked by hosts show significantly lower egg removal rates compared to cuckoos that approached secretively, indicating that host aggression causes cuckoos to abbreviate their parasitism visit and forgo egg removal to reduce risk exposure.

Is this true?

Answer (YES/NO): NO